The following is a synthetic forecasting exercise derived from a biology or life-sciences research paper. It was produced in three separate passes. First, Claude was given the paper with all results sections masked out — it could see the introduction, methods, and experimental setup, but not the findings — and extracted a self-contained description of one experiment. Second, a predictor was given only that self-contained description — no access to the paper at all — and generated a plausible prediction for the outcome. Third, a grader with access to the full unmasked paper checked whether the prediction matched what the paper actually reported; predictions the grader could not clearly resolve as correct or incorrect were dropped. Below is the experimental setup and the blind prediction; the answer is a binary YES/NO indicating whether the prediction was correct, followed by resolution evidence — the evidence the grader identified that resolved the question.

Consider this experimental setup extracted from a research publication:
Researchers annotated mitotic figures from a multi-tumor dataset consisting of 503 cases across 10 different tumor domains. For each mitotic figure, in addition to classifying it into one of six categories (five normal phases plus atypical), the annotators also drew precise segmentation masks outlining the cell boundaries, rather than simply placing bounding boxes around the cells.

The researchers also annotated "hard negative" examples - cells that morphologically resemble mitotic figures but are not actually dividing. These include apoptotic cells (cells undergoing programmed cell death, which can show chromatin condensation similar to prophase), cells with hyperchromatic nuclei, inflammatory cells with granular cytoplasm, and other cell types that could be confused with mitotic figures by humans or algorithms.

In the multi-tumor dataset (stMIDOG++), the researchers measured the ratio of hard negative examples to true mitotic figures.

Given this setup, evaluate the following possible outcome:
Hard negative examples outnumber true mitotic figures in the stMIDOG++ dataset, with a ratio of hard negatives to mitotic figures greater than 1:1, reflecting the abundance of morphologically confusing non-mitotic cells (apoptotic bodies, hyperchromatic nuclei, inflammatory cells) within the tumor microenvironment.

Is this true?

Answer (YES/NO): YES